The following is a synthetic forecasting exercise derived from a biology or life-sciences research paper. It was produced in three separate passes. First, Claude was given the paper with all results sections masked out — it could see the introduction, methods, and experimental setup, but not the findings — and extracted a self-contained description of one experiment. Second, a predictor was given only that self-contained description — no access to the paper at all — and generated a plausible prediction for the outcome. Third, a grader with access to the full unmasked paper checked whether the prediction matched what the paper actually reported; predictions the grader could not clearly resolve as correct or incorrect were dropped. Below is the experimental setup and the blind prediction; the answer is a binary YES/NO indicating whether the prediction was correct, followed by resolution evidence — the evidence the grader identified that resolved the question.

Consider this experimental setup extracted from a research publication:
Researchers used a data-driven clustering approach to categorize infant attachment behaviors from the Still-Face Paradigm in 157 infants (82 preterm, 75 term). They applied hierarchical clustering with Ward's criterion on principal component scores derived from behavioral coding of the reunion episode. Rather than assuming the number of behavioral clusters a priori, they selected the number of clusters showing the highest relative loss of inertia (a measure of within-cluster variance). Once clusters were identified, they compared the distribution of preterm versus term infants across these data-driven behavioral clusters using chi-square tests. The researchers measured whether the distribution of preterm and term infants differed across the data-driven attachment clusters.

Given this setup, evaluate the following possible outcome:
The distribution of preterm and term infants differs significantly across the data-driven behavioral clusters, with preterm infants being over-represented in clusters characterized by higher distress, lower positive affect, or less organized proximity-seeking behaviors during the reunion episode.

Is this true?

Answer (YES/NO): NO